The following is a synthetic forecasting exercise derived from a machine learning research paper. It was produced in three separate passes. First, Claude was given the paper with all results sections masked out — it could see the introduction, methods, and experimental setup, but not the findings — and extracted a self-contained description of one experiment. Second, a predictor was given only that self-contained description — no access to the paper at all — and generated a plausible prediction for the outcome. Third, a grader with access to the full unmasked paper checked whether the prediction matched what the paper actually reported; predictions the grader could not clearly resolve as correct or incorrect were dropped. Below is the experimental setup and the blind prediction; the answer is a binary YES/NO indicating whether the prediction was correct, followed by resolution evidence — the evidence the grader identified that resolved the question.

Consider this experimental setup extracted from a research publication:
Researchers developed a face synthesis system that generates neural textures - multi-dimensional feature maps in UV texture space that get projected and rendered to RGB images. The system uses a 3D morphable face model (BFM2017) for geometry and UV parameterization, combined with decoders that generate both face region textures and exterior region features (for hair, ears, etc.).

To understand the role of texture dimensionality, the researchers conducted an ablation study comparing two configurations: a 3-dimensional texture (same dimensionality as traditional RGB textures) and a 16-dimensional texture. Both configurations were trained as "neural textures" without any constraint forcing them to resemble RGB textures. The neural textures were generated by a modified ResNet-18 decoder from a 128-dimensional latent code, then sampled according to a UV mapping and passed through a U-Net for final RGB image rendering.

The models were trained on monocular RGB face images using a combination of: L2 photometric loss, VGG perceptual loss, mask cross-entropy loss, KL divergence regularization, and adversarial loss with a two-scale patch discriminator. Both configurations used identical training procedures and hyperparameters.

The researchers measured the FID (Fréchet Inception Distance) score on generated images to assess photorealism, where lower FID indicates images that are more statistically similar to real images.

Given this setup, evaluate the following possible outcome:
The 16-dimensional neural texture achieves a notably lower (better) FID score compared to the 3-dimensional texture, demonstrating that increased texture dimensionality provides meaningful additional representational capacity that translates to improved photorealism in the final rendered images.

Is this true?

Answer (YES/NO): YES